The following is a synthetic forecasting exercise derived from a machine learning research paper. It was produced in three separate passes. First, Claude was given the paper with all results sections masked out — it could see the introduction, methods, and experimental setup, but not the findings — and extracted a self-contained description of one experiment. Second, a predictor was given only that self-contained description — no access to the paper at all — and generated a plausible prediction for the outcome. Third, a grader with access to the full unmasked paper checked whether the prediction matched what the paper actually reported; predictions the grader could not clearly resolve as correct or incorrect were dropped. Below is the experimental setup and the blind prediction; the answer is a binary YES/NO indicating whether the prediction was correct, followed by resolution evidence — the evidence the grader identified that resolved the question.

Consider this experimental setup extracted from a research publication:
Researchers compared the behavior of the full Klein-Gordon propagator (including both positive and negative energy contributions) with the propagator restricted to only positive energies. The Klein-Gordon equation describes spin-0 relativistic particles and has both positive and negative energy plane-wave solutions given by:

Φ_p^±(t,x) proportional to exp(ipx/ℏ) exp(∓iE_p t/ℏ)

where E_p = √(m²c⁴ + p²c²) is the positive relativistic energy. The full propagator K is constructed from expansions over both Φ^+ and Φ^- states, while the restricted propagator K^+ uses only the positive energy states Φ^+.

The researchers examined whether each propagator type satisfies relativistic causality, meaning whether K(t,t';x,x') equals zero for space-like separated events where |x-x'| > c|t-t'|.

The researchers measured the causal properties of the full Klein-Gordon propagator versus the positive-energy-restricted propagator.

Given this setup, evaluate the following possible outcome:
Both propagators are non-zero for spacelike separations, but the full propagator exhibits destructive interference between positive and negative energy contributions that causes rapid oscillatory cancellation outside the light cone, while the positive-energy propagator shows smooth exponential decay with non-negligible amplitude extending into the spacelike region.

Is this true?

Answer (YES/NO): NO